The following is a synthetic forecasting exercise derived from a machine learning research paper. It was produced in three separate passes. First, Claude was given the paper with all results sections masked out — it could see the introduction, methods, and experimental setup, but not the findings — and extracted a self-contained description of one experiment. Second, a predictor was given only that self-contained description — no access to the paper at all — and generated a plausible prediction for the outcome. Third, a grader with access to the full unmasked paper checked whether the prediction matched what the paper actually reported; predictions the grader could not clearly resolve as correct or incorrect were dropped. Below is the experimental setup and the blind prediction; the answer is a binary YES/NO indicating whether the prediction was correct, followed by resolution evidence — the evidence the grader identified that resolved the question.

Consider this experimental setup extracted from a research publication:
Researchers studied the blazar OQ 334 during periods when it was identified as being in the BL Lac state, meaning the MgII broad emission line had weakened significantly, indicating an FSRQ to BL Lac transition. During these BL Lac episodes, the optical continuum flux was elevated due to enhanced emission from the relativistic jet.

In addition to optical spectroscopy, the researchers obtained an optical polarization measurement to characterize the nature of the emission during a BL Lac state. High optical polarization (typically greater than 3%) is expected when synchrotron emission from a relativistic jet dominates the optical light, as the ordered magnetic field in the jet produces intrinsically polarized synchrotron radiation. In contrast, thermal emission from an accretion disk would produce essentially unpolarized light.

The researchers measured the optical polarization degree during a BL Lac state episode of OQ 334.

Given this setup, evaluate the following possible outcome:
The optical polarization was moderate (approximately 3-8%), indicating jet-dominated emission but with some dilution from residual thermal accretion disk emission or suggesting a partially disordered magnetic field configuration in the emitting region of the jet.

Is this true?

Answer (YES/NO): NO